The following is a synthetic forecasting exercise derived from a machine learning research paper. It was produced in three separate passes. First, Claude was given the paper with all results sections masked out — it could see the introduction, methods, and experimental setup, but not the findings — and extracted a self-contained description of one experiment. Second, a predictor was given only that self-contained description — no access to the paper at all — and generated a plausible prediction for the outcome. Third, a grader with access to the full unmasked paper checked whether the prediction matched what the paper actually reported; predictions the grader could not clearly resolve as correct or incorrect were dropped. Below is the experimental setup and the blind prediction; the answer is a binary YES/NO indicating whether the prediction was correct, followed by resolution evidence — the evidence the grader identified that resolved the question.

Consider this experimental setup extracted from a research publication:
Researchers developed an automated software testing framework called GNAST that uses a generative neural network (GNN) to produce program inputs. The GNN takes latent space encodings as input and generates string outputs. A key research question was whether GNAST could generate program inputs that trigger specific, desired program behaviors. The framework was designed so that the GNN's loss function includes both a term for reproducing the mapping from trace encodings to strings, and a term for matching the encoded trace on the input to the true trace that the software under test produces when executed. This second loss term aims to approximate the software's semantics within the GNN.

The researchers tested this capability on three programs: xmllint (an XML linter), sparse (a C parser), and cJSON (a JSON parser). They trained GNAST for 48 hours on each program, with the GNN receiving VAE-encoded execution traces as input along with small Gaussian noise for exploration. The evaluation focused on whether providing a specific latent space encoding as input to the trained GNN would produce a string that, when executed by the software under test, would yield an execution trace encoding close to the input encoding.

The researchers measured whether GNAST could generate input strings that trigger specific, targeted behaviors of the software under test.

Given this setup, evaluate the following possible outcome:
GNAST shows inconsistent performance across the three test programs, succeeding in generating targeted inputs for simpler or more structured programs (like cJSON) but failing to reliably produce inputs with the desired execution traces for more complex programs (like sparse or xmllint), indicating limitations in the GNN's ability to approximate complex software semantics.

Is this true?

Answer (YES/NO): NO